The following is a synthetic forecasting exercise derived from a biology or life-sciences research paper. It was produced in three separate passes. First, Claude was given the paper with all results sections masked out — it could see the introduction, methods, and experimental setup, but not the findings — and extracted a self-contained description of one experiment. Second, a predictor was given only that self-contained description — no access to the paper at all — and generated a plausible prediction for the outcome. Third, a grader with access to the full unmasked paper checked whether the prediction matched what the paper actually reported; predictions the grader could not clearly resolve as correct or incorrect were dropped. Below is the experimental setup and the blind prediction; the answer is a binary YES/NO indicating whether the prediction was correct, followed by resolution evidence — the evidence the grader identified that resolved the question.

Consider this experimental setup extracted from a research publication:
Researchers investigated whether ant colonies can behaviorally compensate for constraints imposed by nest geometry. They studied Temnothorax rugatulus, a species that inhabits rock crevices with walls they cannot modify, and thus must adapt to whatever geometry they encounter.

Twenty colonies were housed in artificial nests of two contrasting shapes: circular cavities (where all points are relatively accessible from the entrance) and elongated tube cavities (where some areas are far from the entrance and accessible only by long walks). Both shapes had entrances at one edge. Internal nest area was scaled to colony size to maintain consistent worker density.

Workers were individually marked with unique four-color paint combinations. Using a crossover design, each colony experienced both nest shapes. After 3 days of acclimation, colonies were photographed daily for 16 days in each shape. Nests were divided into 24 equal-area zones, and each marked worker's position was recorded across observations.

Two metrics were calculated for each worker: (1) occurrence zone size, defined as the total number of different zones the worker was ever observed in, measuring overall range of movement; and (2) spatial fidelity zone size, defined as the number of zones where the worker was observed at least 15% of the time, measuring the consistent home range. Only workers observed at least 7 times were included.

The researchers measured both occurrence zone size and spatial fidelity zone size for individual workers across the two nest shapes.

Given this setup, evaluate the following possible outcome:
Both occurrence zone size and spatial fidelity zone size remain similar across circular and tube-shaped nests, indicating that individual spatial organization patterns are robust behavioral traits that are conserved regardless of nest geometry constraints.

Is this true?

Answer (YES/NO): YES